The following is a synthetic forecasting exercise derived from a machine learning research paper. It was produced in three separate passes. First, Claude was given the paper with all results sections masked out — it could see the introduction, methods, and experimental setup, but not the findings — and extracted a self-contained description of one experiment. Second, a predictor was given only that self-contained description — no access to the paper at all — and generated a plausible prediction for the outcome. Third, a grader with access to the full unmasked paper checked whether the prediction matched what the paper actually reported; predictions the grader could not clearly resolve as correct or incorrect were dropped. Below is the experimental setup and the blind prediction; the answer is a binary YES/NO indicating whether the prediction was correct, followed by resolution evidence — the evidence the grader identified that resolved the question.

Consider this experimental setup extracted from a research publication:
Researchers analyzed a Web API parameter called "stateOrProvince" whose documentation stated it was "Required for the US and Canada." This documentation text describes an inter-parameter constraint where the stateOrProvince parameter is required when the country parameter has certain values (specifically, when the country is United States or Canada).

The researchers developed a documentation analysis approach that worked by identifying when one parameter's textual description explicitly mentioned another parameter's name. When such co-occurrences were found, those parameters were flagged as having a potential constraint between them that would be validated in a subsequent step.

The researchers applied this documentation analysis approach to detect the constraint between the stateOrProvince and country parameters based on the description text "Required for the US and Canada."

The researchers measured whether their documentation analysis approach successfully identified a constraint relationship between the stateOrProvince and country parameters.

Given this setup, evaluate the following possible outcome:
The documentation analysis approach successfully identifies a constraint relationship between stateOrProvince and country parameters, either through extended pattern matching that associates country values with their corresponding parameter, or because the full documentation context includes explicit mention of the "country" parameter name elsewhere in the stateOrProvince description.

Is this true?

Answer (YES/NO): NO